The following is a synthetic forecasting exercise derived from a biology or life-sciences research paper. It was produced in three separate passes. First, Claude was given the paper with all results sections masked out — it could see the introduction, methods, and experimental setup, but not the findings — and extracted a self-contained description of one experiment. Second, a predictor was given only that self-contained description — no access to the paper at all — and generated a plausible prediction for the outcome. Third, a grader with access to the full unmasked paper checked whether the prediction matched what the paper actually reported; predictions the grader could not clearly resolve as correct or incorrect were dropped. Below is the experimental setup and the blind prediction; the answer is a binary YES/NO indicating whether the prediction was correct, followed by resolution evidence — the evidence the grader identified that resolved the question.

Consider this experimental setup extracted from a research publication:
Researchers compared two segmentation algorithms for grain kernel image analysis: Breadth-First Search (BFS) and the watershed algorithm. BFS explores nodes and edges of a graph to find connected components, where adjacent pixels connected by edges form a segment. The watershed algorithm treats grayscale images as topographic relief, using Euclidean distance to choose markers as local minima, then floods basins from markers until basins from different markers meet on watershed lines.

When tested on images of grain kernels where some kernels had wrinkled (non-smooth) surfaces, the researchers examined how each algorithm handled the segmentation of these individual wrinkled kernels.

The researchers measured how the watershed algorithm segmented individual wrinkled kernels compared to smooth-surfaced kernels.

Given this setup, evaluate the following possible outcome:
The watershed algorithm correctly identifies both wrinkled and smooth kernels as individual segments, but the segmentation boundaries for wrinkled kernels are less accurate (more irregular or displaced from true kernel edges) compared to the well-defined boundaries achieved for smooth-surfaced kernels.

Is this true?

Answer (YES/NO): NO